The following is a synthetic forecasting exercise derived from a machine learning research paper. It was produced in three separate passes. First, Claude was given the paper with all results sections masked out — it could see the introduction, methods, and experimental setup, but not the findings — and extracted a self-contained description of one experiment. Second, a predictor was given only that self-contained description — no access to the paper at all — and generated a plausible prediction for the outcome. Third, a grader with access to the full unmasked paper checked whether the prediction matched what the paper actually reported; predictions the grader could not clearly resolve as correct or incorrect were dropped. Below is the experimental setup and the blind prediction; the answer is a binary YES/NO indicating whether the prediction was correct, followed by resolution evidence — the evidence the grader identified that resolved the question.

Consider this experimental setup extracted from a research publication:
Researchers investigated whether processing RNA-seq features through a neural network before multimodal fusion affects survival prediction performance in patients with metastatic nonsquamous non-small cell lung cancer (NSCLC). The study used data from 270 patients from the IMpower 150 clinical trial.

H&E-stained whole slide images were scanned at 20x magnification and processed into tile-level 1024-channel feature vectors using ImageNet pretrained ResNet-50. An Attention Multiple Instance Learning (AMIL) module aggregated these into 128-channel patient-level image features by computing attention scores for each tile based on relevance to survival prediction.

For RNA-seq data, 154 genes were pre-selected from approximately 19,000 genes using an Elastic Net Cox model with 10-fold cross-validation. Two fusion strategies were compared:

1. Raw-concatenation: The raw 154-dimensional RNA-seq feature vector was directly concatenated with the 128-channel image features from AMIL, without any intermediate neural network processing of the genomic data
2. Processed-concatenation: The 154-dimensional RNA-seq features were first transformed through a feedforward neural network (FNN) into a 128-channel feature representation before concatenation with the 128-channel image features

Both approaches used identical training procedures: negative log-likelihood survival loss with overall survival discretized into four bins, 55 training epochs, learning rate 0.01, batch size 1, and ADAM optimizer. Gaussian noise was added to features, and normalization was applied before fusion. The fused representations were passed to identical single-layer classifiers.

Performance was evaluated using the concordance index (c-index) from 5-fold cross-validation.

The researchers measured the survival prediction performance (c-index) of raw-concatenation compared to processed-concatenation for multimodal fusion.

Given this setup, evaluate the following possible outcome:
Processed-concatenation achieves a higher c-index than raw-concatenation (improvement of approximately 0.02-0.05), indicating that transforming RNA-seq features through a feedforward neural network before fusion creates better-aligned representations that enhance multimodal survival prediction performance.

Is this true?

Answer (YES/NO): NO